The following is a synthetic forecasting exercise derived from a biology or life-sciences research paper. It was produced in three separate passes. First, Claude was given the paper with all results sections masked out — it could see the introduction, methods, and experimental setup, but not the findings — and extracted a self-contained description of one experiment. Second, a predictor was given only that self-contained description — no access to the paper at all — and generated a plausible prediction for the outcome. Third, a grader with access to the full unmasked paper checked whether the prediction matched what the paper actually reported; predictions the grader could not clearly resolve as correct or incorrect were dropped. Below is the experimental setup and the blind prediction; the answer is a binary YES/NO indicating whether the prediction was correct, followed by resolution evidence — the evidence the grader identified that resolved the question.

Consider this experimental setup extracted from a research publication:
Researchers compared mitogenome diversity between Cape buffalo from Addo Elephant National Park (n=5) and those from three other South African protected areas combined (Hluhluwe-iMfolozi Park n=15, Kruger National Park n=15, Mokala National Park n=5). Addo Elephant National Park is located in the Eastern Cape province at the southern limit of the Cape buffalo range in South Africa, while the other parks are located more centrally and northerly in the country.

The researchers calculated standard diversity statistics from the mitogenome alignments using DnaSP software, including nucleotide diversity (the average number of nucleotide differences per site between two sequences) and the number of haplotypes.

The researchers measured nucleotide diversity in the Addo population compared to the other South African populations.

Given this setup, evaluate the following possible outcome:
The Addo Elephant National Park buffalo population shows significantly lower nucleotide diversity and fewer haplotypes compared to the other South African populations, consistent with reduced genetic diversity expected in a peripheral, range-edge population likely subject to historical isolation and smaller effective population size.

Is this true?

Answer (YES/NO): NO